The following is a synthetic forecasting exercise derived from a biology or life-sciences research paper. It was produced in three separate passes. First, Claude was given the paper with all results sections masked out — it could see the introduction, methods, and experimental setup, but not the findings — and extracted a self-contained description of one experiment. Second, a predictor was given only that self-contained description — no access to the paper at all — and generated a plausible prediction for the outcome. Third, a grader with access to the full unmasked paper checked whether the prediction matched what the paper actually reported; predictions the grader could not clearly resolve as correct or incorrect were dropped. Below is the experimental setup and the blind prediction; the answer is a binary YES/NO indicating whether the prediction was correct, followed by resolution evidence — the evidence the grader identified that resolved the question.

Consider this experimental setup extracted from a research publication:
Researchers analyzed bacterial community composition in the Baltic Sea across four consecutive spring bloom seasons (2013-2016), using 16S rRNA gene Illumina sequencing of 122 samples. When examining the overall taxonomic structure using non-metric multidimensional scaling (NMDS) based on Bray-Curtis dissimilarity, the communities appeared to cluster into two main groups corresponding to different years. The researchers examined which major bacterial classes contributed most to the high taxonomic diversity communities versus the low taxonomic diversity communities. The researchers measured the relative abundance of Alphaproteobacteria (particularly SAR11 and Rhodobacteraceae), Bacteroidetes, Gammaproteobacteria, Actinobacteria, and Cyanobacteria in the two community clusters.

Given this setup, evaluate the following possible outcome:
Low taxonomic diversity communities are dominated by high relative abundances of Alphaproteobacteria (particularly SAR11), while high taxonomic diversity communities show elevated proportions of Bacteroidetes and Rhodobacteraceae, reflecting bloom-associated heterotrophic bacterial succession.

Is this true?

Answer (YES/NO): NO